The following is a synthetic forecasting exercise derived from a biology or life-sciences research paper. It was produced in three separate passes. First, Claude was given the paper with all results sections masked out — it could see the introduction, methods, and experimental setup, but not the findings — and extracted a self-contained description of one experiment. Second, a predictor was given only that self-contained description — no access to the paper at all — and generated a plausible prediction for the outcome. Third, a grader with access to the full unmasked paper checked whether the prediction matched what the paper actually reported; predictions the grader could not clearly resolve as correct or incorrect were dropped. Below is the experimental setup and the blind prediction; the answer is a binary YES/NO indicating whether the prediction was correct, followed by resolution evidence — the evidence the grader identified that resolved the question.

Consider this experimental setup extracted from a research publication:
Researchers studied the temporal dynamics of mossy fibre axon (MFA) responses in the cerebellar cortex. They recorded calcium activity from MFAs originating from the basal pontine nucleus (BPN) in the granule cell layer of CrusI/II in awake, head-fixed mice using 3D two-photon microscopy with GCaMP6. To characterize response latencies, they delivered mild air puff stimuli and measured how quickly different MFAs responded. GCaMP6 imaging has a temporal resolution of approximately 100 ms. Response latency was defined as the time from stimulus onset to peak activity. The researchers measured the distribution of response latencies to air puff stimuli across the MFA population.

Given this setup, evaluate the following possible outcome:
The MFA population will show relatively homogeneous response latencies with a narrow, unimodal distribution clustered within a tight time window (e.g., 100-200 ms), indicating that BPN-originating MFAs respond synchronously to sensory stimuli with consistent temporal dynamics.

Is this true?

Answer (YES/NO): NO